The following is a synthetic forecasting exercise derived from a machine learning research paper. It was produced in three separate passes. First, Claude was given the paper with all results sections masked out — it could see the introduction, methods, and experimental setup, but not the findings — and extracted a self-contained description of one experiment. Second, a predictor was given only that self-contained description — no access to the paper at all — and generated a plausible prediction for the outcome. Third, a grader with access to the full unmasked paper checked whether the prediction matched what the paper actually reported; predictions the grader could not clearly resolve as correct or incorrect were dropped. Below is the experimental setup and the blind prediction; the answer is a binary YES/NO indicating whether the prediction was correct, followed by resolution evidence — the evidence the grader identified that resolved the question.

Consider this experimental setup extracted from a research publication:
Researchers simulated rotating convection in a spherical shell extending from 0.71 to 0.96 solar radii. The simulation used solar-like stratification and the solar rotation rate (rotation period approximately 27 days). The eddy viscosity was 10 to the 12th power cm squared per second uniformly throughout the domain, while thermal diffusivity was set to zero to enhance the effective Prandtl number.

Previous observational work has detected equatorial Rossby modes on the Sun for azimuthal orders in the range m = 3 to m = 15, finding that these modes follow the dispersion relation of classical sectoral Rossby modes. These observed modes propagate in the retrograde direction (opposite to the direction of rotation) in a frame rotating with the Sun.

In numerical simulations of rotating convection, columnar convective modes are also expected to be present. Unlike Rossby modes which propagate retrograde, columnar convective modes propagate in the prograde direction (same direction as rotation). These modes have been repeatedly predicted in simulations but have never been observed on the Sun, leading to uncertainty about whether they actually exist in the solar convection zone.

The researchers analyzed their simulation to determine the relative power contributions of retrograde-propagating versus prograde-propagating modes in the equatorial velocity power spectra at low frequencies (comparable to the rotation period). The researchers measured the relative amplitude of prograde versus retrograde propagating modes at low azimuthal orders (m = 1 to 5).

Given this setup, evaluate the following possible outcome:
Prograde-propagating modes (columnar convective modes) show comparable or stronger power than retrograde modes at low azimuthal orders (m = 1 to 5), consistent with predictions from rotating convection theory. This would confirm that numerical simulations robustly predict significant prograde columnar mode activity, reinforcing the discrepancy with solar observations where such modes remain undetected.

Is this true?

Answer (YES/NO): YES